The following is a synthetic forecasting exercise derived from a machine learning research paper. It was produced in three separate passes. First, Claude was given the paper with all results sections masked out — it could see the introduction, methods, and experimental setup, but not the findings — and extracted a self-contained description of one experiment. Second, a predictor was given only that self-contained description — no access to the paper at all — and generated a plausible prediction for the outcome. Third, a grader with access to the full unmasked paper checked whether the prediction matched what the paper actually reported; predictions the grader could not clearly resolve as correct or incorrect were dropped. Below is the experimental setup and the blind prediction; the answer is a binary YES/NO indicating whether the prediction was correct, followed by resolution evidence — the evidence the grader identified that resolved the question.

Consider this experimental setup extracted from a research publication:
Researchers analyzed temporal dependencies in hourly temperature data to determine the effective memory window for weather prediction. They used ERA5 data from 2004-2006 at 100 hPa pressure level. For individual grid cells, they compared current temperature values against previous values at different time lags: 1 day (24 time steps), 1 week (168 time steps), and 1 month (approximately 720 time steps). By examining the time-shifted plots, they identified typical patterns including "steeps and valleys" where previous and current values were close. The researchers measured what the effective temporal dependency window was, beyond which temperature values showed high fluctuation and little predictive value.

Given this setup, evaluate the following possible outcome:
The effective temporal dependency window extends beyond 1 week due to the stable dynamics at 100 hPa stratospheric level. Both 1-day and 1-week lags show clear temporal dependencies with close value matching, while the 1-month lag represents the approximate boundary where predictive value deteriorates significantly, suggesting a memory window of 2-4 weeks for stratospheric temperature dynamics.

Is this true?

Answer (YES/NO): NO